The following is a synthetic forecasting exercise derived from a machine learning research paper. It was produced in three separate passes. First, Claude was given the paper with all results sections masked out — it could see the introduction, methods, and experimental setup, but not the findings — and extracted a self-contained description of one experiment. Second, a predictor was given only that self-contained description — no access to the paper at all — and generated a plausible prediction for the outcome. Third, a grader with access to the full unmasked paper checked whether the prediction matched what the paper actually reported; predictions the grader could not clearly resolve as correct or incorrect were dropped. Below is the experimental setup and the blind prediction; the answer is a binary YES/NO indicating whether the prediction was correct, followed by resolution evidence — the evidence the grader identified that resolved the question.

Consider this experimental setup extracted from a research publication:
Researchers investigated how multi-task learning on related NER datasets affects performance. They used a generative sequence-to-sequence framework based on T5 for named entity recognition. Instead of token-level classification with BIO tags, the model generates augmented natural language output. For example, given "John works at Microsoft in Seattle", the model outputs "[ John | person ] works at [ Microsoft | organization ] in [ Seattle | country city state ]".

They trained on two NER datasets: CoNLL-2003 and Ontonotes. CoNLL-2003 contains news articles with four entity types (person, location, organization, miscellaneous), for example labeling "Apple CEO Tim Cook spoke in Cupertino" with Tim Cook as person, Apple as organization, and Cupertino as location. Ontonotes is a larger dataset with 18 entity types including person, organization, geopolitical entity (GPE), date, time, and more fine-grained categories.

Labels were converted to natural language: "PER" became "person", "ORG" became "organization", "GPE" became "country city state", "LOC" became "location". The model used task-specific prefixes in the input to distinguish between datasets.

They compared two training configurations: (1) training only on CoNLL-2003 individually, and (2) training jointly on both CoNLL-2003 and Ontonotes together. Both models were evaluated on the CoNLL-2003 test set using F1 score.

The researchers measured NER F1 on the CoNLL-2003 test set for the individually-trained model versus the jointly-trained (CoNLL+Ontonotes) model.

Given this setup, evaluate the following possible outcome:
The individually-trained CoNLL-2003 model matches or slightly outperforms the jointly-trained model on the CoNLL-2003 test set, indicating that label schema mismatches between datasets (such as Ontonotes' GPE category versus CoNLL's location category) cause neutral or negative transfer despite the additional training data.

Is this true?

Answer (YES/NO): NO